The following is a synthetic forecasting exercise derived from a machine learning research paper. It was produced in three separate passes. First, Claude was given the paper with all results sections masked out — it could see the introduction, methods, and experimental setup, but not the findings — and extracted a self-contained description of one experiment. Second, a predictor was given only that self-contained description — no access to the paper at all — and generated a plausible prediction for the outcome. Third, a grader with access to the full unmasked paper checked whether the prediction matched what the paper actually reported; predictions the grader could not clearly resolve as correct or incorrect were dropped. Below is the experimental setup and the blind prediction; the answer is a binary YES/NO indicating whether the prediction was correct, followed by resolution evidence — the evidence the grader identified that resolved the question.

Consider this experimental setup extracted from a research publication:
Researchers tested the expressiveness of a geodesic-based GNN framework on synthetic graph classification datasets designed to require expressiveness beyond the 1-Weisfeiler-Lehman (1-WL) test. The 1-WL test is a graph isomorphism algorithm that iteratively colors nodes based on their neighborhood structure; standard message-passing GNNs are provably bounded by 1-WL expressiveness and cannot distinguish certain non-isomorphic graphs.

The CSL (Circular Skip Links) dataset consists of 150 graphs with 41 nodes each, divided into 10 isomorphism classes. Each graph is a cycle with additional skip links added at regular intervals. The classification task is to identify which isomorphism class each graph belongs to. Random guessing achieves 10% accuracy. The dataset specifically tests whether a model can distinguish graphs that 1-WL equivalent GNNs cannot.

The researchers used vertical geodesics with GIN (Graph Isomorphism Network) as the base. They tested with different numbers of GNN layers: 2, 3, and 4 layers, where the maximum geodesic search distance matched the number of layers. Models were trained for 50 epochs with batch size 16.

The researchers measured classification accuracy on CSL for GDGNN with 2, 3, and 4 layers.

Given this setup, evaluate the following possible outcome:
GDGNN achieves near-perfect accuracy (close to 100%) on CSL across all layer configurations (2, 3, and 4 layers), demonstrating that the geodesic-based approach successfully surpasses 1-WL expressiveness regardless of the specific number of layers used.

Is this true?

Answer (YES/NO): NO